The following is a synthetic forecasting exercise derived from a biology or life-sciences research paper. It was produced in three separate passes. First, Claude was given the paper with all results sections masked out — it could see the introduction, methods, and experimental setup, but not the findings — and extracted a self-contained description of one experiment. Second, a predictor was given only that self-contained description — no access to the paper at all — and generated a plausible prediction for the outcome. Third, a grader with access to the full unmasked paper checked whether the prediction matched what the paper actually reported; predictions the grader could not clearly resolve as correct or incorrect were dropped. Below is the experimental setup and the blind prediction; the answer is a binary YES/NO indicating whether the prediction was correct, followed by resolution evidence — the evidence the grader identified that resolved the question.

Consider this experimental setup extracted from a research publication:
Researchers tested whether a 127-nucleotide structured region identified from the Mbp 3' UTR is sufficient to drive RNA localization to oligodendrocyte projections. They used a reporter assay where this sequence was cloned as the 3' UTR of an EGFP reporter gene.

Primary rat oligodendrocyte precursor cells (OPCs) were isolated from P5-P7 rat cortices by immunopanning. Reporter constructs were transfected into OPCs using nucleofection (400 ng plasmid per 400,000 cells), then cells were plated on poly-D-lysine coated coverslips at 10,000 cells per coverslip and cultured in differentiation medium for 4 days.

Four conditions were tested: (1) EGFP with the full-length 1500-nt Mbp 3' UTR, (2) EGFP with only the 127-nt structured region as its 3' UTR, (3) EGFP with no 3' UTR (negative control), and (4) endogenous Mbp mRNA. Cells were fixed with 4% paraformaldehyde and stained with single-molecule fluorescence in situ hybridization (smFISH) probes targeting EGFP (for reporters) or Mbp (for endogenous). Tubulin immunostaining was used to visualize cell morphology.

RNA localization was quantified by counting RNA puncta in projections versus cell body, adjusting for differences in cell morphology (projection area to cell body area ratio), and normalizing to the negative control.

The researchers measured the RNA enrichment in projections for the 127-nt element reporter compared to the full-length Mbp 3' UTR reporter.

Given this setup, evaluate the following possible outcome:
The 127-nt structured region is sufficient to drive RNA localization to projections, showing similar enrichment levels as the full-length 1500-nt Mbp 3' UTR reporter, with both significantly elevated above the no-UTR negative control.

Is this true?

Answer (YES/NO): NO